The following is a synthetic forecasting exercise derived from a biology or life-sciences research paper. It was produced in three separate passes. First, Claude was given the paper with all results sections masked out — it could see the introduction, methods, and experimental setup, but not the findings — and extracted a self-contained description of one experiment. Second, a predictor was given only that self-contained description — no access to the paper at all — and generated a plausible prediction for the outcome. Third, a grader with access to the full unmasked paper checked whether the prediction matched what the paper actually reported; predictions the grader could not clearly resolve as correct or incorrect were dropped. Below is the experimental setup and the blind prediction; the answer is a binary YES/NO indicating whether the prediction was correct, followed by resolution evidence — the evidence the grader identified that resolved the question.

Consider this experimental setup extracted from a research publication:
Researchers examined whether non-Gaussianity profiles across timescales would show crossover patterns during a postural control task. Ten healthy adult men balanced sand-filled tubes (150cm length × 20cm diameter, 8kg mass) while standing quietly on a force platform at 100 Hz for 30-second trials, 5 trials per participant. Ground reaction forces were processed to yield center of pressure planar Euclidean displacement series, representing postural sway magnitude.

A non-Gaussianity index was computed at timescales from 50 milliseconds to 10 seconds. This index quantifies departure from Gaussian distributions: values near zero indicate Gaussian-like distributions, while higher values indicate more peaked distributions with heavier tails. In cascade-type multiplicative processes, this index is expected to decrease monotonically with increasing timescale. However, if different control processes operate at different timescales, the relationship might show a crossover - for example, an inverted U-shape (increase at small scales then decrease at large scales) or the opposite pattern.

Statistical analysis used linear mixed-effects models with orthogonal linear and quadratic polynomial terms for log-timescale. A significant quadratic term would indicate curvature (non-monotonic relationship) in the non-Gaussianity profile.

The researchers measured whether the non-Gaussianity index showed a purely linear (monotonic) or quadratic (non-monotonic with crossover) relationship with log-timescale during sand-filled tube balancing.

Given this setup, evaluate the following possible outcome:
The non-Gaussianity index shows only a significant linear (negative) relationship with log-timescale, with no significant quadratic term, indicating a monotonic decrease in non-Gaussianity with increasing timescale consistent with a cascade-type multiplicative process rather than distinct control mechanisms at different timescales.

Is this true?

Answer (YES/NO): NO